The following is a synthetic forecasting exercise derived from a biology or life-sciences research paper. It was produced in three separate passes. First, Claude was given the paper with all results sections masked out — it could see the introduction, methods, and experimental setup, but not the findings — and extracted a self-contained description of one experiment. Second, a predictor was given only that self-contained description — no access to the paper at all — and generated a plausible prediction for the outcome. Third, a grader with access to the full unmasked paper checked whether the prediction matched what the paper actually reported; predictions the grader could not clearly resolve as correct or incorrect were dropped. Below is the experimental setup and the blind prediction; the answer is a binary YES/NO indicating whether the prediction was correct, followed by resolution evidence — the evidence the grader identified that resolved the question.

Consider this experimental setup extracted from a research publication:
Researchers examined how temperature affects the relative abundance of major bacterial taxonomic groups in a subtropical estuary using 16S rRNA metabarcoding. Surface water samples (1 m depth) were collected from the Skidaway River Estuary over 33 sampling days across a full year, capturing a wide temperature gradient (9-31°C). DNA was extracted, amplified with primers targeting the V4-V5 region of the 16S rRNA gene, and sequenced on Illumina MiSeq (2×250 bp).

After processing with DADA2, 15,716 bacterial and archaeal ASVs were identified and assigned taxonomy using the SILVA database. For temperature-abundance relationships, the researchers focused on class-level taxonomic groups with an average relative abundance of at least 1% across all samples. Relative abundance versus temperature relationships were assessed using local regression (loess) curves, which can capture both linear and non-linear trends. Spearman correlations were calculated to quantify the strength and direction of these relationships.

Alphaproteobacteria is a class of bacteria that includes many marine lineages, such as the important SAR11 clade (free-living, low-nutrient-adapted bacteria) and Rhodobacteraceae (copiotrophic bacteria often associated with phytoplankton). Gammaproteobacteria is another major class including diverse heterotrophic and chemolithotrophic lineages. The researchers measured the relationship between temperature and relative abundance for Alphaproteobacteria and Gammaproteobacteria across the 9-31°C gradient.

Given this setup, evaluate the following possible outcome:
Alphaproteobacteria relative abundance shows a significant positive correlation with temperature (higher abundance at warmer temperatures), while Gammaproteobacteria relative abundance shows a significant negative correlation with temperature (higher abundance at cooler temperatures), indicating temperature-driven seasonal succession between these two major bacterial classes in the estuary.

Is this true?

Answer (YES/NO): NO